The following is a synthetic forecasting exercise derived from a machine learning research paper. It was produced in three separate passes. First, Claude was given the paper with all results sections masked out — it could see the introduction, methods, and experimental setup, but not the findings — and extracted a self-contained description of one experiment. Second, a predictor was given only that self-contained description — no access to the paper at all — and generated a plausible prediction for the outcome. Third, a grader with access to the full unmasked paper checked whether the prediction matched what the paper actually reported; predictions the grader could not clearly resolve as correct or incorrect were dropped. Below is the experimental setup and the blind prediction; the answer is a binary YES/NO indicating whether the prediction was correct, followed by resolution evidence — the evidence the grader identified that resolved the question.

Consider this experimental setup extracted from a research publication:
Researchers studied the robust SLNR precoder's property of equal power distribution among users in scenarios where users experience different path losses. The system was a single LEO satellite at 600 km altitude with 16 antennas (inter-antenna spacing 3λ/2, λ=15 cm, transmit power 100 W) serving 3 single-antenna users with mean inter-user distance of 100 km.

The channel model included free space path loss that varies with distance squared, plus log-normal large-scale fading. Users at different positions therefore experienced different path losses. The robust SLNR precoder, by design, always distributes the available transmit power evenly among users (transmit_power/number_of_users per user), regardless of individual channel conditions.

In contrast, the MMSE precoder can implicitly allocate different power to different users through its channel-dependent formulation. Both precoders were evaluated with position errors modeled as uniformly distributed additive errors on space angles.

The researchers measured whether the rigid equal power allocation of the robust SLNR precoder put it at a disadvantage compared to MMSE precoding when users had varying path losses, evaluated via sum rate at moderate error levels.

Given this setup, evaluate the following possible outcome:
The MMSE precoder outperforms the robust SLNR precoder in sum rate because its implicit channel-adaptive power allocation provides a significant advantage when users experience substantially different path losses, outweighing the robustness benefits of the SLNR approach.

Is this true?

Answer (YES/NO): NO